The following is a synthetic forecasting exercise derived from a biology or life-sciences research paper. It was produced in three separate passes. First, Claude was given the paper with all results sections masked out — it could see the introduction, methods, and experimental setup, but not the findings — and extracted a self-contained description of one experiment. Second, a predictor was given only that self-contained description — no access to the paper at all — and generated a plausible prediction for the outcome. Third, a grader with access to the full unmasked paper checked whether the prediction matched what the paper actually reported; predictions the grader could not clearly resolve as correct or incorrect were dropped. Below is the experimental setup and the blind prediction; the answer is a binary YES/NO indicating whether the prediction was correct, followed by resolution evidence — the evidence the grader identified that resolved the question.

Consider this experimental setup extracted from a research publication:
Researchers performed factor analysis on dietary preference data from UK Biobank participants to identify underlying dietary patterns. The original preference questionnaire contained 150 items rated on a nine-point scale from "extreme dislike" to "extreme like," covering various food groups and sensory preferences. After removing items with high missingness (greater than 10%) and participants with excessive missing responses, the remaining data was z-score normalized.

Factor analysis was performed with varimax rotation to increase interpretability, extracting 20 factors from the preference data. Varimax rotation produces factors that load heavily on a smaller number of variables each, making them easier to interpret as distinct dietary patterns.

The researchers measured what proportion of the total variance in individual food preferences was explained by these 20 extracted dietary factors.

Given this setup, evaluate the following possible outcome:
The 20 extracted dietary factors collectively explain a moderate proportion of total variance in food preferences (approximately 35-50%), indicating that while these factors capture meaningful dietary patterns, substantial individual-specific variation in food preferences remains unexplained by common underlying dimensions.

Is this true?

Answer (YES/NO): YES